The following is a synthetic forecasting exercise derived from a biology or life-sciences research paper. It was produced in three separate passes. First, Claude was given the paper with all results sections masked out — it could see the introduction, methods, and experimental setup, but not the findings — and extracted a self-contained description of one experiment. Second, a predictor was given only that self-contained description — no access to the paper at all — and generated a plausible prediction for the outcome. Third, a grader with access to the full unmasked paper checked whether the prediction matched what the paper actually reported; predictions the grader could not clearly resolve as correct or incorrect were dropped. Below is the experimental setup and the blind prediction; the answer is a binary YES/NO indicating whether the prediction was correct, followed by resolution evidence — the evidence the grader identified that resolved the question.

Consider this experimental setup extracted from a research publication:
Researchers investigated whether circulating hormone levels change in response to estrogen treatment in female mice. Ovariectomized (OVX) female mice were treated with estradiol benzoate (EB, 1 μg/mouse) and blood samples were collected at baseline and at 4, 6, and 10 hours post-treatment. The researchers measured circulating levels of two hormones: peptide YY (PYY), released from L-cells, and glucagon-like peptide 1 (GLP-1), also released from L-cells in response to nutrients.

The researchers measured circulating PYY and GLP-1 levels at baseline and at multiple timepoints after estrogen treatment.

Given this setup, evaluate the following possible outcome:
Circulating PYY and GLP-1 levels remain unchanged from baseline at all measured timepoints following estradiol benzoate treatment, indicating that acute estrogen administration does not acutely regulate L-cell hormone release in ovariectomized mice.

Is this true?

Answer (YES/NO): NO